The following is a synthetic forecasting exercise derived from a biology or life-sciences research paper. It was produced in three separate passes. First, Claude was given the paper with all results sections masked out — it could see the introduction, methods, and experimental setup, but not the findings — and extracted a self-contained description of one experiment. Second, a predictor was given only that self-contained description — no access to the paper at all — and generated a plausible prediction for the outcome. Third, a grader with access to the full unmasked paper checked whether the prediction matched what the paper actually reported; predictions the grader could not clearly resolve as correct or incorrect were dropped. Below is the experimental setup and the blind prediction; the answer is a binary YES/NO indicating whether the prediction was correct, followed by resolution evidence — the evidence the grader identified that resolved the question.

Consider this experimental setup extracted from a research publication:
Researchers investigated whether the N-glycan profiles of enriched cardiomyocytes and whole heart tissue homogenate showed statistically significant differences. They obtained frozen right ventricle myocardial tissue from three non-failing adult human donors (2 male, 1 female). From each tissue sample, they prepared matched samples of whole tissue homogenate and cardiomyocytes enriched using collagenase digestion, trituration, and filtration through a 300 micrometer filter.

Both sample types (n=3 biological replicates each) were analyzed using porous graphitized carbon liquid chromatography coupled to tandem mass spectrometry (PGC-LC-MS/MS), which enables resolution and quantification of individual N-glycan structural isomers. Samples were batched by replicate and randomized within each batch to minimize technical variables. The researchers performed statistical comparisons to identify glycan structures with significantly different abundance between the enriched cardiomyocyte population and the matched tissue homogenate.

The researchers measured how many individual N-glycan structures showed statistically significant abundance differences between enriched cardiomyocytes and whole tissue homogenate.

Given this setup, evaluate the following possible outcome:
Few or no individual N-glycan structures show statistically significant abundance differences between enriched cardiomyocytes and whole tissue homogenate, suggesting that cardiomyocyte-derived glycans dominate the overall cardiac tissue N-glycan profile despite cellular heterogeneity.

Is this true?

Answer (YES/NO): NO